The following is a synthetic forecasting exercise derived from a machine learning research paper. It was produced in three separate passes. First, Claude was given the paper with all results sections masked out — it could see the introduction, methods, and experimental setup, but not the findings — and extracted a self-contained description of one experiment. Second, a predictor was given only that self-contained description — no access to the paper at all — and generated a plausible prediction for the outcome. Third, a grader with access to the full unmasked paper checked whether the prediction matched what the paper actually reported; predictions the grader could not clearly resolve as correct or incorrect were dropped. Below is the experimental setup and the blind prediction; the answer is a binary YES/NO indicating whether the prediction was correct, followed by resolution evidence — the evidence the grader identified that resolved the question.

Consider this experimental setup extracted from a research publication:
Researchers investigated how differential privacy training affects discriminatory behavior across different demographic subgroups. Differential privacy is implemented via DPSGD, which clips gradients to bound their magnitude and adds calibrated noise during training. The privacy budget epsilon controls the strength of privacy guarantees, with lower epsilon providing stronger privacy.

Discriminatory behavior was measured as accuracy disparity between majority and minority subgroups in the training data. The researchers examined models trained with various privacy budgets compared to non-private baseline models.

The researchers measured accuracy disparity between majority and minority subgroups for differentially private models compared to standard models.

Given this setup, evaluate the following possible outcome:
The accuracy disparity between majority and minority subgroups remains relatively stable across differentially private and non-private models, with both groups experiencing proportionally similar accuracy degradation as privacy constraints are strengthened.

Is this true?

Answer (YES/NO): NO